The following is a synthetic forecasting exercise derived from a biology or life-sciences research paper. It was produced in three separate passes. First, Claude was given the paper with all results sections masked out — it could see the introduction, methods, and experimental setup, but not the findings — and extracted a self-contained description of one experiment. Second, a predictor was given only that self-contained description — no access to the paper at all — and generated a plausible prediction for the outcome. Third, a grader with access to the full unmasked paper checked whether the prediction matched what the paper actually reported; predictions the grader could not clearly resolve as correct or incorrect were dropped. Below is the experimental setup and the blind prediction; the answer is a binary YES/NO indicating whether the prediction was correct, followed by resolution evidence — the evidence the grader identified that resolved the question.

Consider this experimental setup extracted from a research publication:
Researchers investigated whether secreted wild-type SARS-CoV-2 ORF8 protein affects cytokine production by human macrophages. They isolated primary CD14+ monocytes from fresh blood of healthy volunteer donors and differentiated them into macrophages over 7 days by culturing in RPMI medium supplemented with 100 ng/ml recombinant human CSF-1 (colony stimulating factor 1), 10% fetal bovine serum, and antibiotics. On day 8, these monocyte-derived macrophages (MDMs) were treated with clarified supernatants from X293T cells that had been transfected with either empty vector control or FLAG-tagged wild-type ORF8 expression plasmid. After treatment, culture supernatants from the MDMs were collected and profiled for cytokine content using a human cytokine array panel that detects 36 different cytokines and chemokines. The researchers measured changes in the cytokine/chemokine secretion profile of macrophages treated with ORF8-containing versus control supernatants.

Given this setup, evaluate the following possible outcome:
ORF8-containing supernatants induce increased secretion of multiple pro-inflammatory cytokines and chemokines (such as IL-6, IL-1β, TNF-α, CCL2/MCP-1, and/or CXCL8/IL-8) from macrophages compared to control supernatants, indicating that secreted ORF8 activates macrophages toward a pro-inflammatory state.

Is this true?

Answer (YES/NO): NO